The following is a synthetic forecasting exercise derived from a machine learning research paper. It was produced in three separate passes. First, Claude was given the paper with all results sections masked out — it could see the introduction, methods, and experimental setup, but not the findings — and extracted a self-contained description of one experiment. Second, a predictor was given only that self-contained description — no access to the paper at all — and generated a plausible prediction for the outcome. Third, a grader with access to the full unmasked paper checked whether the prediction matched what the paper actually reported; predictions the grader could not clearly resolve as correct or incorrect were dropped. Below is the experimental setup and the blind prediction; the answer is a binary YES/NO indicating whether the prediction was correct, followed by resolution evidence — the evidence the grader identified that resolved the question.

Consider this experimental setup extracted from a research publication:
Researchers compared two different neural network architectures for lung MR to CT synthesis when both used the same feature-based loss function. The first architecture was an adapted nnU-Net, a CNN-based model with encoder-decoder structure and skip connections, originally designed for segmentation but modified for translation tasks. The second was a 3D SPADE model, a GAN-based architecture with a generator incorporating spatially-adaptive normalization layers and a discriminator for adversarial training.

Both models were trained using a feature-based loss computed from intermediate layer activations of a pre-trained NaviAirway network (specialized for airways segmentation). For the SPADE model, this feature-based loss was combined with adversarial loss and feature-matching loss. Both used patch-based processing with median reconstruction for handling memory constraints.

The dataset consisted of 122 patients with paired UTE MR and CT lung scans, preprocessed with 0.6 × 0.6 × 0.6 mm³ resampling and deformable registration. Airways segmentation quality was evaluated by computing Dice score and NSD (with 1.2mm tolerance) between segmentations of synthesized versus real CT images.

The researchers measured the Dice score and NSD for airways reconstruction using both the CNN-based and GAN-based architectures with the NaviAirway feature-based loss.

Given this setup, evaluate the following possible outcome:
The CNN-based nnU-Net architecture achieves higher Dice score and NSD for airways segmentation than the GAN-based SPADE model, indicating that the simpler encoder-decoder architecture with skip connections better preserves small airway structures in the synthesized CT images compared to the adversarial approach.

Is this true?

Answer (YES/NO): YES